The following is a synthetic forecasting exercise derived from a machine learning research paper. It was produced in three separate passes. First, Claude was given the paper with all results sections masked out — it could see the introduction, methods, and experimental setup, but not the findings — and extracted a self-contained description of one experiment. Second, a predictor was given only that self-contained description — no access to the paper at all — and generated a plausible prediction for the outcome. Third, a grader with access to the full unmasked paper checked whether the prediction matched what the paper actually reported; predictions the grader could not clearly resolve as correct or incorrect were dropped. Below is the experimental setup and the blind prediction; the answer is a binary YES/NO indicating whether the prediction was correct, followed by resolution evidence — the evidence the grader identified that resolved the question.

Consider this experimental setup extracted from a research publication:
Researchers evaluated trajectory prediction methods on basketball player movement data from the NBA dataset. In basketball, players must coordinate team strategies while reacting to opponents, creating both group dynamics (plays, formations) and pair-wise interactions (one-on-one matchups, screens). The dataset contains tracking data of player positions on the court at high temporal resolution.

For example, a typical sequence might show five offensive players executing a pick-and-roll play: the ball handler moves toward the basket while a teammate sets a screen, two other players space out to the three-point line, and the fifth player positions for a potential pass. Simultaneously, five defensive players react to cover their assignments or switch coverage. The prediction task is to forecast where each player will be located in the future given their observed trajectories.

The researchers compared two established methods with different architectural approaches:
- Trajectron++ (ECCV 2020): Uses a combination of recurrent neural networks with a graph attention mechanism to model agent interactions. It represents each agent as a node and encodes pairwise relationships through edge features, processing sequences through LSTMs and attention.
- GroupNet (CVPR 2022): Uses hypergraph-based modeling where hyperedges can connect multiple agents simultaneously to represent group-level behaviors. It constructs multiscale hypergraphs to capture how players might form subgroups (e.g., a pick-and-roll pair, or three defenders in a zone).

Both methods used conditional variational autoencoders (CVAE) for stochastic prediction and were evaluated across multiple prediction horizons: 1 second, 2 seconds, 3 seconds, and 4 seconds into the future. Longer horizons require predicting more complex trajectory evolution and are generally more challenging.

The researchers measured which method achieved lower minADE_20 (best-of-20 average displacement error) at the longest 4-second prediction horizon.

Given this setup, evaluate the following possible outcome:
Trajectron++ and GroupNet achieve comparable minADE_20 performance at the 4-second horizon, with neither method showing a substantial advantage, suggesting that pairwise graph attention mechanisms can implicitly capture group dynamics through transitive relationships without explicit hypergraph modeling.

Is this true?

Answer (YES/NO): YES